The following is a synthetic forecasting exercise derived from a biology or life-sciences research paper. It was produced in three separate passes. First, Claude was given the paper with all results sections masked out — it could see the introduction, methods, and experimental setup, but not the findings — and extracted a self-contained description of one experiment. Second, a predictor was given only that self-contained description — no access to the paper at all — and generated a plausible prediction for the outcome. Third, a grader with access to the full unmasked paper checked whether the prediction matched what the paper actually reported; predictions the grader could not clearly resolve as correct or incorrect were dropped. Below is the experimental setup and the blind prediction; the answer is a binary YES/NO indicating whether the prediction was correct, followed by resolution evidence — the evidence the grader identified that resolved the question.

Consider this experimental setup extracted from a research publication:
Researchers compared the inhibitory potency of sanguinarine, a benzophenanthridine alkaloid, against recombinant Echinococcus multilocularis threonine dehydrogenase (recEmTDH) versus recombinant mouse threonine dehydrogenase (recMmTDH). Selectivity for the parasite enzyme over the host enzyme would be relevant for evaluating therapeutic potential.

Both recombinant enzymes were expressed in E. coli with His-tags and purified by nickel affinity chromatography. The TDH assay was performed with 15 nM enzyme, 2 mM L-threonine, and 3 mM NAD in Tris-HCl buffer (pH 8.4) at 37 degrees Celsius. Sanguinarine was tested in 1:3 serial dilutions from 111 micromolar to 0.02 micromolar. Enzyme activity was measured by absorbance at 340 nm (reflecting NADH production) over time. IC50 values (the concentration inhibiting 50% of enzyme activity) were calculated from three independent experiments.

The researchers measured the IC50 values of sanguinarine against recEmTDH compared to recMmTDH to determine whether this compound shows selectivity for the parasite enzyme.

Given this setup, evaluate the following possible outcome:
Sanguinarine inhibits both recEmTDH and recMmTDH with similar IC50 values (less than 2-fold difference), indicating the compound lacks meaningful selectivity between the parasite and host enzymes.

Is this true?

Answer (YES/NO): NO